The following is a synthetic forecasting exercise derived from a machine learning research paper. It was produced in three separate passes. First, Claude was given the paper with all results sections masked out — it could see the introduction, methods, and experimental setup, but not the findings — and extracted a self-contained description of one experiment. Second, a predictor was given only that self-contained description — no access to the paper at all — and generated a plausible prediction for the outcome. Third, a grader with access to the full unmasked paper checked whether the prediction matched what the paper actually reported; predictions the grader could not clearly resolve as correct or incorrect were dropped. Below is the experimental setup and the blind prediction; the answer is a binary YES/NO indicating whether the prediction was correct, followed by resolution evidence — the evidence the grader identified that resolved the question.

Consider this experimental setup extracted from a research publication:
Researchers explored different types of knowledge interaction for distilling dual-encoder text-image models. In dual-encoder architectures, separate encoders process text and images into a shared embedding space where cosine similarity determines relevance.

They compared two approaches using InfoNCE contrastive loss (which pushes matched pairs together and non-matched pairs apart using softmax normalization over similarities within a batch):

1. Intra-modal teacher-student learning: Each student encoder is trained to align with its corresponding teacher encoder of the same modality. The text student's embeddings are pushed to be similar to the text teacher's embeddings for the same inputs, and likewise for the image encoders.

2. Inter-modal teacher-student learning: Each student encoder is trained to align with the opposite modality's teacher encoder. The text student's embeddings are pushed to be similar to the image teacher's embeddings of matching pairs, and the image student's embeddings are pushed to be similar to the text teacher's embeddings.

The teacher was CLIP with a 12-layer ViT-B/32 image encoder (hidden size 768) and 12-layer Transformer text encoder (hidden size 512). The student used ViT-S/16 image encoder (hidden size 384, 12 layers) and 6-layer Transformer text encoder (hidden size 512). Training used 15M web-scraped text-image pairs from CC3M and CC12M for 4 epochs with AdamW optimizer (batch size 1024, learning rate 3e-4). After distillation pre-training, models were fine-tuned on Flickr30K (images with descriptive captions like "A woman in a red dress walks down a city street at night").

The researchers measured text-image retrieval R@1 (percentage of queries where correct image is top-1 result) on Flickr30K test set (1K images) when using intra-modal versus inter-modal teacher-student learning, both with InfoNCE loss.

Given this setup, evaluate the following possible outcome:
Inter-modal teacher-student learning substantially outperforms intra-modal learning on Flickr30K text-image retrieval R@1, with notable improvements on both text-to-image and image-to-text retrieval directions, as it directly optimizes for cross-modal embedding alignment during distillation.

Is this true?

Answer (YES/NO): NO